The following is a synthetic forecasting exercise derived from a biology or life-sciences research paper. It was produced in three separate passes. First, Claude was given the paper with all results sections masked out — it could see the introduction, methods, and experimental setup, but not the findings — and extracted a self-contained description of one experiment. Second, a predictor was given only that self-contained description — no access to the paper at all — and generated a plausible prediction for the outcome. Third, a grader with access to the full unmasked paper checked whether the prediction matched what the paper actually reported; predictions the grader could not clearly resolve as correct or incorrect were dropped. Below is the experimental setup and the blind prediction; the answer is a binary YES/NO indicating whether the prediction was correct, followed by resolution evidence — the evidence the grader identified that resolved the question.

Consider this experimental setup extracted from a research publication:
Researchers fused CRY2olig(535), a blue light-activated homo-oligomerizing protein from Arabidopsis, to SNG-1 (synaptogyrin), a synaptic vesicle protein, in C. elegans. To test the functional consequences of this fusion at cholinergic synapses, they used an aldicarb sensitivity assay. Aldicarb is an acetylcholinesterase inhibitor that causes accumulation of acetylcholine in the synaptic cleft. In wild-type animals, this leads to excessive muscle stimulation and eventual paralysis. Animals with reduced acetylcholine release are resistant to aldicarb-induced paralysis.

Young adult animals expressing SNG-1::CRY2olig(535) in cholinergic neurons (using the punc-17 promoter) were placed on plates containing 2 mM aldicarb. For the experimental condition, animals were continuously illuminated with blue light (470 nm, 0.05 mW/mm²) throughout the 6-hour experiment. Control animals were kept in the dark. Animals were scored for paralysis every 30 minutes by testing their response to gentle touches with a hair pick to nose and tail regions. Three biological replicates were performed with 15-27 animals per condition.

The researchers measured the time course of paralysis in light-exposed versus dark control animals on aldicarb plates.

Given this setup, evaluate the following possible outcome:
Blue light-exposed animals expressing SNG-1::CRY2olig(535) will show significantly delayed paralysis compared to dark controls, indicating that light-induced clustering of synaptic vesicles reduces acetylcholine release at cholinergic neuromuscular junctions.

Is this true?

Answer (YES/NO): YES